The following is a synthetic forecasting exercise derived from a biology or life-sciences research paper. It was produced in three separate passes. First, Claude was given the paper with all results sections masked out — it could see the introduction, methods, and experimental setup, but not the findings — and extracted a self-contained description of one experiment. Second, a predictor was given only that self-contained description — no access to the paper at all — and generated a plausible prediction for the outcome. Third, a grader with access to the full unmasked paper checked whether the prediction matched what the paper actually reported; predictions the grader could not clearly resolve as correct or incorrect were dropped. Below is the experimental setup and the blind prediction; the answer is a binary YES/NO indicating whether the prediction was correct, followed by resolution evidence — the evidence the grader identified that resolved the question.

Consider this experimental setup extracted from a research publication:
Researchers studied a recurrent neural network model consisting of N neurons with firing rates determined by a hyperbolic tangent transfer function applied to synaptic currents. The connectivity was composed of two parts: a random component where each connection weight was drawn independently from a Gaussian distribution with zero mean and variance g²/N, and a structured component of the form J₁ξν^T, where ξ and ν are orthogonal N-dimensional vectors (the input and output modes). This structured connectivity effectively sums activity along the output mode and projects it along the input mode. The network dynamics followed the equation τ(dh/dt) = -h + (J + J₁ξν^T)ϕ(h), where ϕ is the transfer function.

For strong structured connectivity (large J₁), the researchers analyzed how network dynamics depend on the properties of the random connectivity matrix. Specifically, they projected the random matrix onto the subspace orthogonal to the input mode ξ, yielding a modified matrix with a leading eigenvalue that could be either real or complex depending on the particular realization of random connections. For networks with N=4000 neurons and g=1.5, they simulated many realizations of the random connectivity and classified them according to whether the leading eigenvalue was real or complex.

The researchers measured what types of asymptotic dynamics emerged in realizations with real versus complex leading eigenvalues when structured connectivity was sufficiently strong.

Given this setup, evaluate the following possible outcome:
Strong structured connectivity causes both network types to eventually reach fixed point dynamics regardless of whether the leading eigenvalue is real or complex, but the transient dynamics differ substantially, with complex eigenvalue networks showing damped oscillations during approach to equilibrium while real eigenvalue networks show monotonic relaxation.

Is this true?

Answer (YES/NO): NO